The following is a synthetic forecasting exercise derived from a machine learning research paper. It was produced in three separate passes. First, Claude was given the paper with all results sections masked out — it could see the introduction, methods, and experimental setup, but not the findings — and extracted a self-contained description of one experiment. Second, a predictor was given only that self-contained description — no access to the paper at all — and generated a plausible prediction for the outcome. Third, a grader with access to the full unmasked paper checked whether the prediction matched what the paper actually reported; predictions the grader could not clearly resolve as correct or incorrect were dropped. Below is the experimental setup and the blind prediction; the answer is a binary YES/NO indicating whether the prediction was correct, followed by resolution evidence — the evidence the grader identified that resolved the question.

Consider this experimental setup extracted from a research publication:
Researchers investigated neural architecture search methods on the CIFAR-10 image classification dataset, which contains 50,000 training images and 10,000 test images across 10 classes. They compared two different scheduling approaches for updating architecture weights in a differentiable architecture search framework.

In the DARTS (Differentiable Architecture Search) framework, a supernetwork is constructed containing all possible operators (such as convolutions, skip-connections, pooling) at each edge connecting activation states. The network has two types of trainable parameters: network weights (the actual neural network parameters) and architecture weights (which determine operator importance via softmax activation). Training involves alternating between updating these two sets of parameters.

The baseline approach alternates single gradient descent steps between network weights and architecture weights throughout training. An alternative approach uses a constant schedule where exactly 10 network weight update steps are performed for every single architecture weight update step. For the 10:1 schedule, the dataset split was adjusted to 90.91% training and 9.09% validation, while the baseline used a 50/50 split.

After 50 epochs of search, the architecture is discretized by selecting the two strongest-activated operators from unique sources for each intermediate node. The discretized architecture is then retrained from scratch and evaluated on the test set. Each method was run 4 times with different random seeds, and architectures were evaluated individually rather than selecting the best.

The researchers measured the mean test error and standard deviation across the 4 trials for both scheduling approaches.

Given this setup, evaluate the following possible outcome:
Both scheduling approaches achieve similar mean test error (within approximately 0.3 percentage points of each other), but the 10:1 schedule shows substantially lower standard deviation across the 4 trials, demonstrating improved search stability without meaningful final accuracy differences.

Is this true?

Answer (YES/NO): YES